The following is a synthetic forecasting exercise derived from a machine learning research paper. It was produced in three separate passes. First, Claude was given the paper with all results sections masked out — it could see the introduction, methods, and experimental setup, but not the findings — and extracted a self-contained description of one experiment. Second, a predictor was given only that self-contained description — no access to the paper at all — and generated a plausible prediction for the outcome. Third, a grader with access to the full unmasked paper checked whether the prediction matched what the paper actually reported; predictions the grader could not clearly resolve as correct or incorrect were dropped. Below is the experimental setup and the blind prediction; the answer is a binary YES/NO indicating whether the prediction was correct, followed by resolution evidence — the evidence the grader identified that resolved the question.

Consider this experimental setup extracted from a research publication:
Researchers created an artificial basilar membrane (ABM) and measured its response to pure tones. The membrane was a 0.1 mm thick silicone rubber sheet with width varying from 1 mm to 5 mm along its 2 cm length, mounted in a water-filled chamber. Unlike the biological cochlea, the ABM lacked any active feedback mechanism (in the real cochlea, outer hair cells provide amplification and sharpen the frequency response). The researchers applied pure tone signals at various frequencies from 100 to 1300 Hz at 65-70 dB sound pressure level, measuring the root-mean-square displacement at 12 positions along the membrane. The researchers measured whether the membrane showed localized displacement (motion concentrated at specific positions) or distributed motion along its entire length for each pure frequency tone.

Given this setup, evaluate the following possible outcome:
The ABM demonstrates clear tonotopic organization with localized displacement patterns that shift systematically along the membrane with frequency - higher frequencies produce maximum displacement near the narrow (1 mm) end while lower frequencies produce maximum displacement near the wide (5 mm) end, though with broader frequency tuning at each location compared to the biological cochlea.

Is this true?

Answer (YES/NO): NO